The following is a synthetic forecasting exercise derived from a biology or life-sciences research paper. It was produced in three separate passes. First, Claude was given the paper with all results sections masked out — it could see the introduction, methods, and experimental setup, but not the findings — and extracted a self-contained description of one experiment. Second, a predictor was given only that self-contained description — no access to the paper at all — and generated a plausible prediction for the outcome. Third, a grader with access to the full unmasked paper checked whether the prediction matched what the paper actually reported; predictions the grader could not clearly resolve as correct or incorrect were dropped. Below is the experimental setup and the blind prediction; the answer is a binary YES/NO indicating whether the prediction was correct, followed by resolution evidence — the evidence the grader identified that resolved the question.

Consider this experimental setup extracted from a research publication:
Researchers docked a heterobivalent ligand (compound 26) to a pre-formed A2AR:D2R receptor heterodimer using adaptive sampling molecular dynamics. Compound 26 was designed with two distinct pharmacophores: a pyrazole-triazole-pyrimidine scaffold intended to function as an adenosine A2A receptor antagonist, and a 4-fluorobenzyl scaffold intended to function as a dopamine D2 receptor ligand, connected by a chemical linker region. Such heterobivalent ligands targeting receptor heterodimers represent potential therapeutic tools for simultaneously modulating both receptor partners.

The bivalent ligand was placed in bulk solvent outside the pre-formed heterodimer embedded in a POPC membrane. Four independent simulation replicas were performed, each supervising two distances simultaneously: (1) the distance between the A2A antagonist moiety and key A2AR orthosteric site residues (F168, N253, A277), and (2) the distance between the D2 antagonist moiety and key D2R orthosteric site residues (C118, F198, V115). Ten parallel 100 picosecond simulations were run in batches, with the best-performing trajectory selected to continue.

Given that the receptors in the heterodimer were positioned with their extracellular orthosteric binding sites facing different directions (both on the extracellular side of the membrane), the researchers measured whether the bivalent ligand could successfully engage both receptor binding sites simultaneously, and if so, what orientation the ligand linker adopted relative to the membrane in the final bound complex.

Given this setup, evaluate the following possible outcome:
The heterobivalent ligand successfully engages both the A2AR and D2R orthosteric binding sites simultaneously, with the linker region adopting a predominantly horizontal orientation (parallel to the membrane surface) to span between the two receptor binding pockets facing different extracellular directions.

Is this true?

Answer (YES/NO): YES